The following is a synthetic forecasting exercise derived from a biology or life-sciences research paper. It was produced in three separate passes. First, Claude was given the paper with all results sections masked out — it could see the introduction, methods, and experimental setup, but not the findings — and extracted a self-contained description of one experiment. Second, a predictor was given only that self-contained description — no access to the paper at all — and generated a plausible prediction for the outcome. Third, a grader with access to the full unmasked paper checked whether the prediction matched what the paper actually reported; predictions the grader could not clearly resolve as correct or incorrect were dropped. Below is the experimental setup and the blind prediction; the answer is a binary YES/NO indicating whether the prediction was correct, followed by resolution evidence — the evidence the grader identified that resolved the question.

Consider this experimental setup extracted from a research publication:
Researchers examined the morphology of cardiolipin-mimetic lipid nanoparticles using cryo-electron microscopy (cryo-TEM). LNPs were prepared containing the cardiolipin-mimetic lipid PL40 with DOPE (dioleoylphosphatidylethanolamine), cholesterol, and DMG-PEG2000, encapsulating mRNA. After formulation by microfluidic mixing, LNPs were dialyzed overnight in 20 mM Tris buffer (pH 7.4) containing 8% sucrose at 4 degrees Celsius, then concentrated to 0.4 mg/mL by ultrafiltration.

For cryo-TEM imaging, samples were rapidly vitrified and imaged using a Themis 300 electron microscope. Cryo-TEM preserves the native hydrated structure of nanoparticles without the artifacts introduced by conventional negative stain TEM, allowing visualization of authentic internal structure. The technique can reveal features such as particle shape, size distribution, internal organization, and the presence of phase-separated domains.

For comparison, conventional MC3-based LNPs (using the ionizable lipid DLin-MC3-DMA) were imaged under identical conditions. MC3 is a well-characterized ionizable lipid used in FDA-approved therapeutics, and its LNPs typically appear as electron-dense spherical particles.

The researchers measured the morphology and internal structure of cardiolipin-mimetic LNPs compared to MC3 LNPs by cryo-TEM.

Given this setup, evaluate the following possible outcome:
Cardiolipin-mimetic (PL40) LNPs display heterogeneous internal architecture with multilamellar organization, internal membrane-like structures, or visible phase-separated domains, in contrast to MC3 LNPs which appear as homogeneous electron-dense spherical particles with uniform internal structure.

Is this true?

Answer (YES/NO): NO